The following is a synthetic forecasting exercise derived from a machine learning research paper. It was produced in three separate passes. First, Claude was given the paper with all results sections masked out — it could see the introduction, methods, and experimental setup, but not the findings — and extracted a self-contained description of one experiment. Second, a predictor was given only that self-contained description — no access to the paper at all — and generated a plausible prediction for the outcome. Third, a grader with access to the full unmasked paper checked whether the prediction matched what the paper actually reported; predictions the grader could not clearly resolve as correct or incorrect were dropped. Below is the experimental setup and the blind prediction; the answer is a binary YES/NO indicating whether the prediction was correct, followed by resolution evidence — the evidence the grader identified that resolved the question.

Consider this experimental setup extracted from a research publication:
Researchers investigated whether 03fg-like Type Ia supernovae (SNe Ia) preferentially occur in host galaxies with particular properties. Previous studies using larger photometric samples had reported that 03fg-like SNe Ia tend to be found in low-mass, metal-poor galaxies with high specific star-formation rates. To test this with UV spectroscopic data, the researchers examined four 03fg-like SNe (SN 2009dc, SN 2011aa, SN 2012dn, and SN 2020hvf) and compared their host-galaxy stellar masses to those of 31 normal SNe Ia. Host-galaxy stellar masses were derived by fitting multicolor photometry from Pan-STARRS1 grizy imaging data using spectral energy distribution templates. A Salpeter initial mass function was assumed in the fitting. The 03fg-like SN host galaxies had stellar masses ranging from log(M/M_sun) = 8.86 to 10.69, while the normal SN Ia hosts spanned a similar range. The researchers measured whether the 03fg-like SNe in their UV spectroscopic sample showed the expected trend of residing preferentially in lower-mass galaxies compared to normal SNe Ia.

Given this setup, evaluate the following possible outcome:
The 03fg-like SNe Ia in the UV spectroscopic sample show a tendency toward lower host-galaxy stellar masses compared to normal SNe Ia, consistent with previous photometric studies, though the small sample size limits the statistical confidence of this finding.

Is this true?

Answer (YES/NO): NO